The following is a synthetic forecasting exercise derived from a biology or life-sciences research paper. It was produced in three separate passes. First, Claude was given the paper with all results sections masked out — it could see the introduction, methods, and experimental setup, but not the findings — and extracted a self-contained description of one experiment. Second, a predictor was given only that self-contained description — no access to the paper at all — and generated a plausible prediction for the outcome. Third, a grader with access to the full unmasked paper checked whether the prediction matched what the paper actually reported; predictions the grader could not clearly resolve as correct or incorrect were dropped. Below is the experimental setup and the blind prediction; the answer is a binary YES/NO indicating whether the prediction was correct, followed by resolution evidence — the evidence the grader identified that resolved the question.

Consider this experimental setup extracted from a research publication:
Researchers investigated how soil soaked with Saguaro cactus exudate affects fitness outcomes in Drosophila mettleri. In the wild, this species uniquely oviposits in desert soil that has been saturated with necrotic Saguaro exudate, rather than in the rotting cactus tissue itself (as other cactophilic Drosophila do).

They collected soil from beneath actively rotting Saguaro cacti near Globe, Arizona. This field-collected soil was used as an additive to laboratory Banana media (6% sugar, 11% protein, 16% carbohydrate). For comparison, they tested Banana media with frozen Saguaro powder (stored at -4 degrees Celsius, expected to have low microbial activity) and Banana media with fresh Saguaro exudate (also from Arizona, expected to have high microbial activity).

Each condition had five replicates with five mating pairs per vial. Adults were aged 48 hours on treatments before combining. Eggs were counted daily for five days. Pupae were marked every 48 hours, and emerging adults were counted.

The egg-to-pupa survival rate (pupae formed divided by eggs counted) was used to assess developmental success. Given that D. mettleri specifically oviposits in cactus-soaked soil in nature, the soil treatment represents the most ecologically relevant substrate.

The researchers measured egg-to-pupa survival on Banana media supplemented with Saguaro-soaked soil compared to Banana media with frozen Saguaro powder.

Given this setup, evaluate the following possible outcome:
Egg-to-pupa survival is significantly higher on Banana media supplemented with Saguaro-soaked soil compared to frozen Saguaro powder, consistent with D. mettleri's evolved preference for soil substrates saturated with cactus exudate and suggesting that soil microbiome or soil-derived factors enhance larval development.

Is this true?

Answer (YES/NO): NO